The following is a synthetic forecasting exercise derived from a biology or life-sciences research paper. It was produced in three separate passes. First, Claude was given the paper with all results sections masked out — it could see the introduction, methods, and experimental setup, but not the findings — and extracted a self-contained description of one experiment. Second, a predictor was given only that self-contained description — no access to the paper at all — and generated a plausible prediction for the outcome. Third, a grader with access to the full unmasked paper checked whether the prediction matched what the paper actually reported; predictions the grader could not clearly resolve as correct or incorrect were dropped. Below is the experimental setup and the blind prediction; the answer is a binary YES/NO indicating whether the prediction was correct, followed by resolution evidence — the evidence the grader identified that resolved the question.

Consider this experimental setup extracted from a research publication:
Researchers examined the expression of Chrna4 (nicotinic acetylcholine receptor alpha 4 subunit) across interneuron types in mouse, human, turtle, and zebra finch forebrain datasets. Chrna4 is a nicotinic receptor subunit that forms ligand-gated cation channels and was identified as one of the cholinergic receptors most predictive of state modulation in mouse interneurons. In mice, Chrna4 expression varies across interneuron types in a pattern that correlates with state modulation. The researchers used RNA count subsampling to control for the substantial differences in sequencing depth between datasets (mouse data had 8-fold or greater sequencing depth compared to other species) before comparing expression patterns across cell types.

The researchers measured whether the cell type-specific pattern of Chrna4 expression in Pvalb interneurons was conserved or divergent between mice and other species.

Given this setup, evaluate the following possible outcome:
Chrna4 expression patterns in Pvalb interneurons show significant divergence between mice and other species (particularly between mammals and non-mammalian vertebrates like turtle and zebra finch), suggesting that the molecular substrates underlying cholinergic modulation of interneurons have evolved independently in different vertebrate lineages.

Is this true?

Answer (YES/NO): NO